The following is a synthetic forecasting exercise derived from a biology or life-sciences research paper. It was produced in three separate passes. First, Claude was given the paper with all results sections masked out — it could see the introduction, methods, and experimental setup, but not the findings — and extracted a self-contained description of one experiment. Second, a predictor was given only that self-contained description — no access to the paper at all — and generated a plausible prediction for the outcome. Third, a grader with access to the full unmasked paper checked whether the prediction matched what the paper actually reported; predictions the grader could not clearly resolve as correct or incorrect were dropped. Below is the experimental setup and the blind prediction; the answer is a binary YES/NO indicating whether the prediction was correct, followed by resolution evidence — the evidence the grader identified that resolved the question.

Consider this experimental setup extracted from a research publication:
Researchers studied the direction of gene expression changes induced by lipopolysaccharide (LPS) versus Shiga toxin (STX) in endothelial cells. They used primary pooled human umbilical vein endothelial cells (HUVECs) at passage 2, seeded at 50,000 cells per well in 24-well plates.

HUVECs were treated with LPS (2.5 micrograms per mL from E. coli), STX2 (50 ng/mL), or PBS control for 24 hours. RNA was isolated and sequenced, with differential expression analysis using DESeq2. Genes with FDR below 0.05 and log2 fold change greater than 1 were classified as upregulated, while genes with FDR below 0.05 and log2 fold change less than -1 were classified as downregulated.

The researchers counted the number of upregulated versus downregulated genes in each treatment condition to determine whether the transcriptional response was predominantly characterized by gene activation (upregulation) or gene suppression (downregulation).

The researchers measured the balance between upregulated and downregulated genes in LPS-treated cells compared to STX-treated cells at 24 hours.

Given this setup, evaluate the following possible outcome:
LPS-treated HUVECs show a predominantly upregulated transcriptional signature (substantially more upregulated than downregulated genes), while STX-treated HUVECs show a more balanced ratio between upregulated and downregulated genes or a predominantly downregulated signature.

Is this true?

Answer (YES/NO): NO